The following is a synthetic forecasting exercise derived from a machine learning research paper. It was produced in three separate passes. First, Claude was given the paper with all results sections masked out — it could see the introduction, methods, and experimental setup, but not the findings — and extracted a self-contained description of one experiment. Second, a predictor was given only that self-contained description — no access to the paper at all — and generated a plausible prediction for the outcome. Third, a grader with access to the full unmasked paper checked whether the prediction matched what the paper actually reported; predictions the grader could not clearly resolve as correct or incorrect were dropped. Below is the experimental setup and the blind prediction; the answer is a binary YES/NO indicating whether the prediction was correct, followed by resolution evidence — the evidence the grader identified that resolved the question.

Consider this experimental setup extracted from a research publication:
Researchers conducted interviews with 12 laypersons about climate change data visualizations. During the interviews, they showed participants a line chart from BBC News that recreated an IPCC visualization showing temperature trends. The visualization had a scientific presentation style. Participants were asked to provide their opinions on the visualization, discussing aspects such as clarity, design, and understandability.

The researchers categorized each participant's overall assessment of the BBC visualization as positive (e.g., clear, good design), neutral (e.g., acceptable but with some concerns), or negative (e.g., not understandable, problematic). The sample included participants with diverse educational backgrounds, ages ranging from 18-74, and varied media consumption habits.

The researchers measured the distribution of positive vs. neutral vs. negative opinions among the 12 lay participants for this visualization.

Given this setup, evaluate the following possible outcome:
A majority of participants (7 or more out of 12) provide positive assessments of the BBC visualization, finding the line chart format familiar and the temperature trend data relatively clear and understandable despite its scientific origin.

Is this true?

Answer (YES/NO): NO